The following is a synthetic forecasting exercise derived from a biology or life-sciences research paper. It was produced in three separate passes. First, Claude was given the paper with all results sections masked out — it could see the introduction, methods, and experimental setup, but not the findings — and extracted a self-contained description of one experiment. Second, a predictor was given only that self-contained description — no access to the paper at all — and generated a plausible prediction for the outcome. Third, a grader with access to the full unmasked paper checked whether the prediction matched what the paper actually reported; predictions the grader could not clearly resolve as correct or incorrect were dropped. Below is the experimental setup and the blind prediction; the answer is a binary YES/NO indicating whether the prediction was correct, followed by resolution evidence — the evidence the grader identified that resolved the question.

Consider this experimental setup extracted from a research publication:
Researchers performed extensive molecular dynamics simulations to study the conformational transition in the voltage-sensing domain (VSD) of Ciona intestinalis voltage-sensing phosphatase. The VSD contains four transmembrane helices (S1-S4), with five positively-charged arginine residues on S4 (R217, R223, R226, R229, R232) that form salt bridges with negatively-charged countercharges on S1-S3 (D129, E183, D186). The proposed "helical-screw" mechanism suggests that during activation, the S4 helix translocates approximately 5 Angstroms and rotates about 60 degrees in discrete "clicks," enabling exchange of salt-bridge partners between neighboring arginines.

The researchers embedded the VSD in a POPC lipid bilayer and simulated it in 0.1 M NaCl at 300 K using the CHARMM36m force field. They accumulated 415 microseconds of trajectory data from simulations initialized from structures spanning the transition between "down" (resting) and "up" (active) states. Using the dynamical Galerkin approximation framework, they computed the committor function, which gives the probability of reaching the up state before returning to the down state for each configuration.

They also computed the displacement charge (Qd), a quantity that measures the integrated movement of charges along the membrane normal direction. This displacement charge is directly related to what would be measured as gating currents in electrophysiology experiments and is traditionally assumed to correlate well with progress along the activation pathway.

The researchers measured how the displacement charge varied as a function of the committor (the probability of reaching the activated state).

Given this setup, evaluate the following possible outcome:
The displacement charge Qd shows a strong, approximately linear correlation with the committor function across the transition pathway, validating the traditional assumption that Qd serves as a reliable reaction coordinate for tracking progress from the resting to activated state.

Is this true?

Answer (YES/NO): NO